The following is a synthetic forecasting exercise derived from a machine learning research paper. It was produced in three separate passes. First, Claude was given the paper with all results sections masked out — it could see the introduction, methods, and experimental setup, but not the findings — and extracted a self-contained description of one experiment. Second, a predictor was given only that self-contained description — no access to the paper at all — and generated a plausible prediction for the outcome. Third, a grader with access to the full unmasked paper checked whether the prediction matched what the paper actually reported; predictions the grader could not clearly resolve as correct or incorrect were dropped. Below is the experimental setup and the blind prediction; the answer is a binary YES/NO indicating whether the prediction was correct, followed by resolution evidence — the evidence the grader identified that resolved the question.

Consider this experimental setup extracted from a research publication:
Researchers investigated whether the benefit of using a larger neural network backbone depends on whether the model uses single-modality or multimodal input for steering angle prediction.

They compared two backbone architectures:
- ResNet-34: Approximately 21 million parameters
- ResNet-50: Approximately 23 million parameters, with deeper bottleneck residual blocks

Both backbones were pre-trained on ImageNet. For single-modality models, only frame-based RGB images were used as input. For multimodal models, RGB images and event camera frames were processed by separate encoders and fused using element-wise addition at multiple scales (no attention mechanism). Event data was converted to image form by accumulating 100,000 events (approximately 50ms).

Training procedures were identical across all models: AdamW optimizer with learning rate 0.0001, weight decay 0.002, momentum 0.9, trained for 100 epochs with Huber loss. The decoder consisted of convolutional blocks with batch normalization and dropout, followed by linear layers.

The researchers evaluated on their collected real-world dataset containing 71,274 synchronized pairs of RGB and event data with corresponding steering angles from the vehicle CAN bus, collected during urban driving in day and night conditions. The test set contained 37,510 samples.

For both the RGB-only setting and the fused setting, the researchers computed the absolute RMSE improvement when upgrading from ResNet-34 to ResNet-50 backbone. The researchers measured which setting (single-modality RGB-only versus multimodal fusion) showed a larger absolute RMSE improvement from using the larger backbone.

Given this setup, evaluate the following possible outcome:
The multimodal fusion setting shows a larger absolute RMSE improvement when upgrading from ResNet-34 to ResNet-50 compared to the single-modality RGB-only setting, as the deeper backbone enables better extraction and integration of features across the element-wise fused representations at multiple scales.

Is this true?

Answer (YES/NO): NO